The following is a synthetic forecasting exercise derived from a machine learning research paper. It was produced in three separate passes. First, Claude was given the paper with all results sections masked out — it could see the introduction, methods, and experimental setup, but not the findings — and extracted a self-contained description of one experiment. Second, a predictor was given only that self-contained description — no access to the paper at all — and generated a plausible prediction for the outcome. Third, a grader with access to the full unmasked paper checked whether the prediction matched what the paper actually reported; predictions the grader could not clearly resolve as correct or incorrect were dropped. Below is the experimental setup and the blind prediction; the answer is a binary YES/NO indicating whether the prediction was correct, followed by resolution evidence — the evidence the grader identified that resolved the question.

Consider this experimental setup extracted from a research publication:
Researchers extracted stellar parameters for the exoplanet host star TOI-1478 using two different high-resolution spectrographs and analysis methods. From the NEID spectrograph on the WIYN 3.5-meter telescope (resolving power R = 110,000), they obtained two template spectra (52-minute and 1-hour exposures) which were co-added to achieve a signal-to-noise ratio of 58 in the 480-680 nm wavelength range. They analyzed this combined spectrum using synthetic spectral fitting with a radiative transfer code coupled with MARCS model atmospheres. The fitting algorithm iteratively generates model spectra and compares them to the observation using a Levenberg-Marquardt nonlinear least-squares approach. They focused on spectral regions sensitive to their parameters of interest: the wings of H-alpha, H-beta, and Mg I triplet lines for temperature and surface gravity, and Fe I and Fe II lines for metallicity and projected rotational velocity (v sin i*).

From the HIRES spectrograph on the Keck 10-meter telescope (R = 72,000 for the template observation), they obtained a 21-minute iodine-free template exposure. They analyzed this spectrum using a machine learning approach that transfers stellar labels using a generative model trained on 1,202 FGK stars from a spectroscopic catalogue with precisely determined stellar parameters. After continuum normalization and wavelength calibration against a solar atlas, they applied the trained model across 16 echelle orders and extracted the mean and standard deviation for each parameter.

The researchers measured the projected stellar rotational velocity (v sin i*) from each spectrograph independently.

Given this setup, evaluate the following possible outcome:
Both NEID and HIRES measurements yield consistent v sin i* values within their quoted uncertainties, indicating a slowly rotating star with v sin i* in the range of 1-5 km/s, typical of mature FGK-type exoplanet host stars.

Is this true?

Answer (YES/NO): YES